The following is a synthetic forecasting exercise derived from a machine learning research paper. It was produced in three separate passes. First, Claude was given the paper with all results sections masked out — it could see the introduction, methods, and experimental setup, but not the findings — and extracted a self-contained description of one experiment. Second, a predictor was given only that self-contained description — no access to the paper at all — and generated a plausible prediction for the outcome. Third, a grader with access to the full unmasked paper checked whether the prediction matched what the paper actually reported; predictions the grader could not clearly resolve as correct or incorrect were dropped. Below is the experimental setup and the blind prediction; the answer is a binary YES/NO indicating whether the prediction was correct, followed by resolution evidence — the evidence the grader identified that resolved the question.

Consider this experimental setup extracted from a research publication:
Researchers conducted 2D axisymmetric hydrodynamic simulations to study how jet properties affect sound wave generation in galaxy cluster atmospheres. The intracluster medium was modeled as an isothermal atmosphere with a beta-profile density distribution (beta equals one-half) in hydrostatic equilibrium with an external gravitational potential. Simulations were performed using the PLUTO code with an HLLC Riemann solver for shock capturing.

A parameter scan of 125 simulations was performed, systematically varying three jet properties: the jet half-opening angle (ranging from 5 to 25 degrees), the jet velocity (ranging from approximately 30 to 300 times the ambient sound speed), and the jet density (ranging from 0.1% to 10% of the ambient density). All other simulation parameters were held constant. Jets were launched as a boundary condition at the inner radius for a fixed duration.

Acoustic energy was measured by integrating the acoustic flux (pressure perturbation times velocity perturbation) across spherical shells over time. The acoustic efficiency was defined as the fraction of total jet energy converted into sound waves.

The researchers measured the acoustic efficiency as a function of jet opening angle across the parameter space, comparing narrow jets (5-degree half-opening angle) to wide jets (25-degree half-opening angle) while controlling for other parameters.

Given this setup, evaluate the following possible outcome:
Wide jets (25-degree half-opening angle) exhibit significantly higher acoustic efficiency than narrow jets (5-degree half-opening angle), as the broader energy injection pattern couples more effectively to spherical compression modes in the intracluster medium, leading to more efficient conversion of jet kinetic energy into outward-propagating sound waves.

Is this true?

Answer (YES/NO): YES